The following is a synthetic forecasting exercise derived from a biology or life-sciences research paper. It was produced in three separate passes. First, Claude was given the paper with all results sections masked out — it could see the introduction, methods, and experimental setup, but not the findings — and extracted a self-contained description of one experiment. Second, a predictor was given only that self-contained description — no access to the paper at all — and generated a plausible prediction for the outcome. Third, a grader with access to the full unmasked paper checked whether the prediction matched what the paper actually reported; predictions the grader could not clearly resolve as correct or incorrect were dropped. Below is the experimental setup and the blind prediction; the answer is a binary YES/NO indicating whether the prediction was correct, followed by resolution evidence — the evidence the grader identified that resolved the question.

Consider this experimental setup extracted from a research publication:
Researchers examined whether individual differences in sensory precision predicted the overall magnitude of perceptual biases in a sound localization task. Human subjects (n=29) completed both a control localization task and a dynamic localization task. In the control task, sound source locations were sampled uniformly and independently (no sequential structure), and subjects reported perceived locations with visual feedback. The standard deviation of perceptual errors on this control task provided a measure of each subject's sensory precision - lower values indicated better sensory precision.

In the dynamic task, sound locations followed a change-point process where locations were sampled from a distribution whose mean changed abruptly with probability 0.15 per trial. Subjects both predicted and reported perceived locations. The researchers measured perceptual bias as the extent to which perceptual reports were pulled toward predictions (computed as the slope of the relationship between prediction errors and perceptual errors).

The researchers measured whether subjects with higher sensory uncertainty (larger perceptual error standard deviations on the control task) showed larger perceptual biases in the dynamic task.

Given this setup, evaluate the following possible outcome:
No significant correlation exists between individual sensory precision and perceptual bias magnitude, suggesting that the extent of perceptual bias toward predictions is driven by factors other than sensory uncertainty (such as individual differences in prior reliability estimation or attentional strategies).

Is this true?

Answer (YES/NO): NO